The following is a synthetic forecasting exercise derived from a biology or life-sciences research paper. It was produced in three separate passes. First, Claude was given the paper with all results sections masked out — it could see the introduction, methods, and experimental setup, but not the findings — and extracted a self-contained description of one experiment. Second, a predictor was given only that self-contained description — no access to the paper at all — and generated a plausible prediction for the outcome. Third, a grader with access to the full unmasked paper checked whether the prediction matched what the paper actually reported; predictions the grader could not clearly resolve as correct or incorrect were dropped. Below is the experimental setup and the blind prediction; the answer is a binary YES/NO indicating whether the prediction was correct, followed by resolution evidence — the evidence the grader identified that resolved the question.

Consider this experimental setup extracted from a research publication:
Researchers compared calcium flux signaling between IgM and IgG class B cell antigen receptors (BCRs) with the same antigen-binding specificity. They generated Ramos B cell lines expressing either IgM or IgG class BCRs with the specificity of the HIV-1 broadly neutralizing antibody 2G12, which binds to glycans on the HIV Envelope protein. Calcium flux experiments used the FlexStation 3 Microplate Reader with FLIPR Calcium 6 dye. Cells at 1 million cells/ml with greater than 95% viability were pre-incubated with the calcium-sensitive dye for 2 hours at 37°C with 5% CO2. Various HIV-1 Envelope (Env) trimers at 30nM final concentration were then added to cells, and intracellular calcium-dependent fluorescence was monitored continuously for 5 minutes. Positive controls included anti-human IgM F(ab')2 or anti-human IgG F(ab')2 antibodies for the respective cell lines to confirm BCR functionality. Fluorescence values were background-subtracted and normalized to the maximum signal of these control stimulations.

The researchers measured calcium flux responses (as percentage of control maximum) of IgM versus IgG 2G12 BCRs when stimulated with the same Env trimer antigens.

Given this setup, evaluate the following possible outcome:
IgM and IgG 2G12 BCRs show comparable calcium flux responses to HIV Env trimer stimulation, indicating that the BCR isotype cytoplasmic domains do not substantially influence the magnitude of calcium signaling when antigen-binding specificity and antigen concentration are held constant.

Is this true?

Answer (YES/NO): NO